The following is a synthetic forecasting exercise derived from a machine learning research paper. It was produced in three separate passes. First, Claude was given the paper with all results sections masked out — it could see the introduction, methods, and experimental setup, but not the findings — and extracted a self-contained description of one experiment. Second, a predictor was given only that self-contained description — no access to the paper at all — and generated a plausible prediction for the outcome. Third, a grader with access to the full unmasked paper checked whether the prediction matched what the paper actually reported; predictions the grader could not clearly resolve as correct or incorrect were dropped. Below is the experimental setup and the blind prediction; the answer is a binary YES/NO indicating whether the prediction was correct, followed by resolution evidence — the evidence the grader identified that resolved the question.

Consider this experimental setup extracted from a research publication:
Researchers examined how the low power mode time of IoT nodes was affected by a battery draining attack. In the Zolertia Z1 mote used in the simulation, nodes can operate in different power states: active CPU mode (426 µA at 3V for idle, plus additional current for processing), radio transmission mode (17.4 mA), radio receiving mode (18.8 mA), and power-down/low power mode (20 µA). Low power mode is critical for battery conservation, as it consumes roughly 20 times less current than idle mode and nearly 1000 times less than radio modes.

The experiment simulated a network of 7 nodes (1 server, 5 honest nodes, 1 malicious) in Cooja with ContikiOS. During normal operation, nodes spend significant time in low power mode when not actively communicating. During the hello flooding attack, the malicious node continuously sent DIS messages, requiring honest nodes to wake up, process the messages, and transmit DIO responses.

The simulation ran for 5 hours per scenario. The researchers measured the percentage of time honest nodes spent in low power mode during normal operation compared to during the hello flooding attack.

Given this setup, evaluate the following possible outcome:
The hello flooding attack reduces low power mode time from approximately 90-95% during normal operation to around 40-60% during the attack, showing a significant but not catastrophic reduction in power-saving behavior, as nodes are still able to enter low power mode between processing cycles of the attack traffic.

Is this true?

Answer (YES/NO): NO